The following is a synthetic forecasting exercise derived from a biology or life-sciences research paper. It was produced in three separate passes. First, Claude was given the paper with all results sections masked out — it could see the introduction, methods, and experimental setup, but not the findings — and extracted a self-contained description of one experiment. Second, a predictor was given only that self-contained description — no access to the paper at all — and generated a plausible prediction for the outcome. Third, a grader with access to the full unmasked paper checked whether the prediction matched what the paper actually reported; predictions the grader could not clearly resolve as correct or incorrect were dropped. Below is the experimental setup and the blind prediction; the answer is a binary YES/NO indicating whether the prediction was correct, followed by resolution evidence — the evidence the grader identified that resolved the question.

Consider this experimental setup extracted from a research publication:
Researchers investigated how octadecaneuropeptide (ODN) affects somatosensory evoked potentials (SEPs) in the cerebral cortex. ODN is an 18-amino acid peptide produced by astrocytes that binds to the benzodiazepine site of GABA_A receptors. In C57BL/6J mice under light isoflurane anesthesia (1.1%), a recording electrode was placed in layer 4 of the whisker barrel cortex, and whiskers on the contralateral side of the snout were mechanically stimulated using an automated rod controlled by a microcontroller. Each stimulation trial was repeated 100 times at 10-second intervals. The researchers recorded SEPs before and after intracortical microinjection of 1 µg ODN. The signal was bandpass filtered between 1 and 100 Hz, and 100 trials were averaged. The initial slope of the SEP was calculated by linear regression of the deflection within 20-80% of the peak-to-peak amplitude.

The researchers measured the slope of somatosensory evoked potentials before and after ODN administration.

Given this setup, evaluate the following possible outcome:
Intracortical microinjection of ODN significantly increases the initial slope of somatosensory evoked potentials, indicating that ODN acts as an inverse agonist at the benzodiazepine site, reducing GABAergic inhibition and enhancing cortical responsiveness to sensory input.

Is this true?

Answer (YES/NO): YES